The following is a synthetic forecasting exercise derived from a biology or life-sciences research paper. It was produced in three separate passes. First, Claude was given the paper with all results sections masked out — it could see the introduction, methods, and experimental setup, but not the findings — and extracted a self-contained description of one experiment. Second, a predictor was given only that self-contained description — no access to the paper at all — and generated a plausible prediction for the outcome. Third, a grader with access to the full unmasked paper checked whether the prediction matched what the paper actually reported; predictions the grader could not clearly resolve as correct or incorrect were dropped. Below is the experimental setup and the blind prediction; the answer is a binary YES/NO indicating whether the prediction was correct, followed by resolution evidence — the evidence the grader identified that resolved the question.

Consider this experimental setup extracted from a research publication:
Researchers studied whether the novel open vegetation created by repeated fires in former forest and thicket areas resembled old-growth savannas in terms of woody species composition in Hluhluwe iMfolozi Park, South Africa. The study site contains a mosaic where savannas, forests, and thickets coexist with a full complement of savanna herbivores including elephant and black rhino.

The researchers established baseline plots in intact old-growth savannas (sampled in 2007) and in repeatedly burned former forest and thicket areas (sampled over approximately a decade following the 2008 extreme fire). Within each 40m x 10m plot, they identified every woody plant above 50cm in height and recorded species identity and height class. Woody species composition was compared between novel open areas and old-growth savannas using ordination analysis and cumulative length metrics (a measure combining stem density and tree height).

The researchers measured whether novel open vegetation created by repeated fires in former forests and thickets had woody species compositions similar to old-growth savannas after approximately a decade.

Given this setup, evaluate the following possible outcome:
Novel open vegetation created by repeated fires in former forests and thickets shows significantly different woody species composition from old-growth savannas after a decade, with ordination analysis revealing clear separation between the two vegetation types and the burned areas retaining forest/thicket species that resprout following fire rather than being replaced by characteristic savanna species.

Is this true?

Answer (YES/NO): YES